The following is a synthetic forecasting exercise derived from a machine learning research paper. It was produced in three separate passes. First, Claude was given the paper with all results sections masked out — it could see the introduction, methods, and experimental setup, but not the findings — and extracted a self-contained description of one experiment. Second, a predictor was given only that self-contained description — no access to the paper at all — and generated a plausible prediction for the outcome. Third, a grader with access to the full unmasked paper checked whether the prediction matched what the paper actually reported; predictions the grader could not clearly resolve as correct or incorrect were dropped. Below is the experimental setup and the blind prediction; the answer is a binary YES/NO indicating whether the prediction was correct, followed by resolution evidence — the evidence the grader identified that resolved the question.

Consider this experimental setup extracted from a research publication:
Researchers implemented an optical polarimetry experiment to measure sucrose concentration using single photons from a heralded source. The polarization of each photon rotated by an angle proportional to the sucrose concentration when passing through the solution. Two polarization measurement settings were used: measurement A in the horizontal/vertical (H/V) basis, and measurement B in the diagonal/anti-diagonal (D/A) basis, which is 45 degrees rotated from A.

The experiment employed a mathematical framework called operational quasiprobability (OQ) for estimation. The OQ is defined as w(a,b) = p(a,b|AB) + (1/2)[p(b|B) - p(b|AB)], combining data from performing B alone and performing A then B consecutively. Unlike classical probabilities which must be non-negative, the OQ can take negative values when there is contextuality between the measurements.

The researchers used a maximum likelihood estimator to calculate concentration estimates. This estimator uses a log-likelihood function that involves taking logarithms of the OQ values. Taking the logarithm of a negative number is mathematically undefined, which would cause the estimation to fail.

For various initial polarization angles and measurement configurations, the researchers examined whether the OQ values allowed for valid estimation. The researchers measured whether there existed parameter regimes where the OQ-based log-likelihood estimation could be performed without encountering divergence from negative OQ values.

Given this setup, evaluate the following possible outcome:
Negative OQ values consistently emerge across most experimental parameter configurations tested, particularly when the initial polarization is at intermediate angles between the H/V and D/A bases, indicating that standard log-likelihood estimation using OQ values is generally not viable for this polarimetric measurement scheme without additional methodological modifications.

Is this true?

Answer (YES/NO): NO